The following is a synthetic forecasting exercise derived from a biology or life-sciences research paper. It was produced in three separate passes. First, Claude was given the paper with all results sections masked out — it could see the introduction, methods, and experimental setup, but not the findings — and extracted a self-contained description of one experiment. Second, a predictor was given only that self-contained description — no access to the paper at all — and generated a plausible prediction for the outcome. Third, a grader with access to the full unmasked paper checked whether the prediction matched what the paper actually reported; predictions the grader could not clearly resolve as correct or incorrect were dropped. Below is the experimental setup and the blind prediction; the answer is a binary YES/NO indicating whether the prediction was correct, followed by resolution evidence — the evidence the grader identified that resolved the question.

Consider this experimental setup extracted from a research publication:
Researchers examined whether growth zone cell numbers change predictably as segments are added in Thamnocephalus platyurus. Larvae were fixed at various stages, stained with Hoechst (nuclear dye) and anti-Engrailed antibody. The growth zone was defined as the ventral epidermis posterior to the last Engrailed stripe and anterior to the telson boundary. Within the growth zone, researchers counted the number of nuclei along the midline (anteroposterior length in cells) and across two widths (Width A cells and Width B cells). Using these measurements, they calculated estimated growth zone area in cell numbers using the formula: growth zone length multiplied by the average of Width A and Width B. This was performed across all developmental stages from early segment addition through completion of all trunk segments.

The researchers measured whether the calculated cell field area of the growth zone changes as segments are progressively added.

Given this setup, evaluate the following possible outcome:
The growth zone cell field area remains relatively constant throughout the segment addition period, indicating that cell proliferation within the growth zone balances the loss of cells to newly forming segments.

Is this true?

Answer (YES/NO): NO